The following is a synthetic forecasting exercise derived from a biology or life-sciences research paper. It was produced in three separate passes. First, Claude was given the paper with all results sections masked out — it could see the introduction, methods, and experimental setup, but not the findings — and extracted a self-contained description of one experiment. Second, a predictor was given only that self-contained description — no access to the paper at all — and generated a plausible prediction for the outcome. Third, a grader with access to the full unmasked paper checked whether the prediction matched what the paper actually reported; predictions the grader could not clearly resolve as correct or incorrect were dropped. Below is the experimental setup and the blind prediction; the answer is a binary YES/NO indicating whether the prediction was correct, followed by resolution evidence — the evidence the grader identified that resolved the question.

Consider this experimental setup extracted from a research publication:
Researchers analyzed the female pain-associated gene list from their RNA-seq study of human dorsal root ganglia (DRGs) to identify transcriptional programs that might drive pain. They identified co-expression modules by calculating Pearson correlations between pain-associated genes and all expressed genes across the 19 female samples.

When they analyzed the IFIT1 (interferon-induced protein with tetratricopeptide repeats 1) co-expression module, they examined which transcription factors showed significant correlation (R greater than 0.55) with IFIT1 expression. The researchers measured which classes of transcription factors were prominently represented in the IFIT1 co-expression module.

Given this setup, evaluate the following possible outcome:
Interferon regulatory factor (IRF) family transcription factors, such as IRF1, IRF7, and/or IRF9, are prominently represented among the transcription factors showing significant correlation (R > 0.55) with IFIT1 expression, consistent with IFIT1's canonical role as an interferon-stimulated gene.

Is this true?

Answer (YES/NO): NO